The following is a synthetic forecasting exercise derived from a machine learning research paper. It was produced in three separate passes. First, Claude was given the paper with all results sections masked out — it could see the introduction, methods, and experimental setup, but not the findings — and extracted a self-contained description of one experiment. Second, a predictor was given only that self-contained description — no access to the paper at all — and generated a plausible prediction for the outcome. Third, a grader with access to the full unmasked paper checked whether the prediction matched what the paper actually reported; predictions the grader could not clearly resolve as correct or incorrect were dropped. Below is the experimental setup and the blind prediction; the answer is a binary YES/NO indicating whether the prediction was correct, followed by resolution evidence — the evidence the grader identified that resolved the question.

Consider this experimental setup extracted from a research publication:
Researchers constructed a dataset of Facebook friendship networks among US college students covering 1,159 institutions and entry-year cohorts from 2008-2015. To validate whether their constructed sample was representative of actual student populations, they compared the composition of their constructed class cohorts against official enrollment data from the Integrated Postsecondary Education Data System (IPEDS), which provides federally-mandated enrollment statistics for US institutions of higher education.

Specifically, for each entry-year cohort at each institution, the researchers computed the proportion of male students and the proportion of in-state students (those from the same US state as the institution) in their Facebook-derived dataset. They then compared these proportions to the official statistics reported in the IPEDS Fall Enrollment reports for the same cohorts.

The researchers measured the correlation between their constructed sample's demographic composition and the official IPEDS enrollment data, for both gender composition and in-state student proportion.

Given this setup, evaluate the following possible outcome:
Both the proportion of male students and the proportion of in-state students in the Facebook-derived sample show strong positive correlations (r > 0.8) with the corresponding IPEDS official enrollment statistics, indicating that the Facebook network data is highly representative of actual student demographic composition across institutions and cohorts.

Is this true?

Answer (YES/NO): YES